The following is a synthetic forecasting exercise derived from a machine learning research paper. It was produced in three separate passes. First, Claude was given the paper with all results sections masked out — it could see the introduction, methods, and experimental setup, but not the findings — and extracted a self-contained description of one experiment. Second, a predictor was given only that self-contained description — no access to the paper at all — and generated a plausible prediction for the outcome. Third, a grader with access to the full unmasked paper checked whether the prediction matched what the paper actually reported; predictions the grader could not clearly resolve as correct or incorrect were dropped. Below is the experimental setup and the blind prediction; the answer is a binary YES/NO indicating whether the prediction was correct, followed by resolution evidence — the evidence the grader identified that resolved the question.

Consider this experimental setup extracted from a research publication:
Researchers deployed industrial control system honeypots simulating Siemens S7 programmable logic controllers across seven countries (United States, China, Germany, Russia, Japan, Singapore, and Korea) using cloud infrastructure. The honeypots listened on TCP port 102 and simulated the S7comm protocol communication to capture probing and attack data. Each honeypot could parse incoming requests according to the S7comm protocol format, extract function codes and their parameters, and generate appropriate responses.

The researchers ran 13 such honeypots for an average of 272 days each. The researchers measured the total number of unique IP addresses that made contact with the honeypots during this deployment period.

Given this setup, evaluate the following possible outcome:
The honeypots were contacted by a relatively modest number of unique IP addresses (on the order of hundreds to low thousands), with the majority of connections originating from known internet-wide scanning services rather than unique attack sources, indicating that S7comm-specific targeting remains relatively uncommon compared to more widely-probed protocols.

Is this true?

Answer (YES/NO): NO